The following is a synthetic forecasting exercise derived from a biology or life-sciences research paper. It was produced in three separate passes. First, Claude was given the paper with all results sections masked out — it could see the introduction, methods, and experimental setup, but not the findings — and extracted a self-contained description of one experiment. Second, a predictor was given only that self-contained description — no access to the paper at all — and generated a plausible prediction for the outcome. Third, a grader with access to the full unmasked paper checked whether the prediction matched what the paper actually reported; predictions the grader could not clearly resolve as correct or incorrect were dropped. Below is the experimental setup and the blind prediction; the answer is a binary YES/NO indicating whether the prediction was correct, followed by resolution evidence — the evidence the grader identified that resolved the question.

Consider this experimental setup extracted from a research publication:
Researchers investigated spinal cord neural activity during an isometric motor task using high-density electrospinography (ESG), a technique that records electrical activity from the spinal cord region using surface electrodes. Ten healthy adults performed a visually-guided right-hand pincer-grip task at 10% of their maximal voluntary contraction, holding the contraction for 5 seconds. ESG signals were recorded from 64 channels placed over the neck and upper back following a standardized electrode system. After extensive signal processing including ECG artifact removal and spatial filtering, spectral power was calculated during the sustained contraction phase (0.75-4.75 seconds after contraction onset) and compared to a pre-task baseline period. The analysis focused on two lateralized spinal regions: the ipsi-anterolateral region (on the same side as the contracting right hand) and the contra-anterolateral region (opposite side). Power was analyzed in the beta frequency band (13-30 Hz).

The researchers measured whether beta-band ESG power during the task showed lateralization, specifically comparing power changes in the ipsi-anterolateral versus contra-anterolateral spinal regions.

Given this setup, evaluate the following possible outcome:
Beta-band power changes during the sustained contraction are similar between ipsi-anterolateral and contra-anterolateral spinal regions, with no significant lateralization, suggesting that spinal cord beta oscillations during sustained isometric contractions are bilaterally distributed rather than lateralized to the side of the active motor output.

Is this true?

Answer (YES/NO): NO